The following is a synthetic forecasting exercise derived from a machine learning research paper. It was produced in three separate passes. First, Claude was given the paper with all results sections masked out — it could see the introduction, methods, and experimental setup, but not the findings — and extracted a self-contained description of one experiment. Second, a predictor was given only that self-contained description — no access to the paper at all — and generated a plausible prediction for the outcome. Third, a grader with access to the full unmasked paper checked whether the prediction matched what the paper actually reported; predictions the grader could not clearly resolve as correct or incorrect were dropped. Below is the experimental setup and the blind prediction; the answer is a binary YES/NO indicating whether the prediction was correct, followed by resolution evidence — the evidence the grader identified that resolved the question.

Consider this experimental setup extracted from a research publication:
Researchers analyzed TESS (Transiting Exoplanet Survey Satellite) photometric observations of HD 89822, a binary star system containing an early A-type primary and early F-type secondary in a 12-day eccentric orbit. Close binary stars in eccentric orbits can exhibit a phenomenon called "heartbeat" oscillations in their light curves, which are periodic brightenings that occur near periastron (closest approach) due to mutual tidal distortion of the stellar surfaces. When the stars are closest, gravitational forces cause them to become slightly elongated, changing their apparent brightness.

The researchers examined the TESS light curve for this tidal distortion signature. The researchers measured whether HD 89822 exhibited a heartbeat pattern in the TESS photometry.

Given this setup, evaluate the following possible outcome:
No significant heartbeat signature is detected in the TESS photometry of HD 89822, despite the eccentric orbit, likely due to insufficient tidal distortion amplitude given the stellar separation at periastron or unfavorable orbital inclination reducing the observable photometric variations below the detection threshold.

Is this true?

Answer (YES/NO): NO